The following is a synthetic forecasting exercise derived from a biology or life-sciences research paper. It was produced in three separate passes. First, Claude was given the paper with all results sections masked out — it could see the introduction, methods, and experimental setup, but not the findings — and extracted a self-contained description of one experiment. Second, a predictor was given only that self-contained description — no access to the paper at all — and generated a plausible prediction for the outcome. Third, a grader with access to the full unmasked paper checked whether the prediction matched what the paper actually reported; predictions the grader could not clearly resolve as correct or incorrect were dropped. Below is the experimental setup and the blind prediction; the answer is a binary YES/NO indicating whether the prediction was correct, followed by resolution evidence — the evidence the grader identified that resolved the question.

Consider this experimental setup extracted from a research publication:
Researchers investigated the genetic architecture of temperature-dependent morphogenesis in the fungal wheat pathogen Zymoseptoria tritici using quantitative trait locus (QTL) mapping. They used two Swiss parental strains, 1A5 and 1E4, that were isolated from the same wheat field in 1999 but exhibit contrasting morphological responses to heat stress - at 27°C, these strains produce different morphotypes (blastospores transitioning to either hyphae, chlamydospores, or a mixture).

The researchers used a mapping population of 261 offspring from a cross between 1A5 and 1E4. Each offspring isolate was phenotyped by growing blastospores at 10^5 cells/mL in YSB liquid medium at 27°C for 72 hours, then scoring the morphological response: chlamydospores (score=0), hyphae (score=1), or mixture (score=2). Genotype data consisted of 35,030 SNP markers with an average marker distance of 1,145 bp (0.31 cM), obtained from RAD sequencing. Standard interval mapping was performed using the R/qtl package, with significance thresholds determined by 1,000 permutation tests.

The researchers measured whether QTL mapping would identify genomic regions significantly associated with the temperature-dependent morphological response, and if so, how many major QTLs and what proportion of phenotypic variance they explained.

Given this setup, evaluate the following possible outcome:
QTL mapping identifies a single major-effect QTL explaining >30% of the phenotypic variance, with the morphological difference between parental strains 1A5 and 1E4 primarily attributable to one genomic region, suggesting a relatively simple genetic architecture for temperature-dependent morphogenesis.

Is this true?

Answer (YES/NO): NO